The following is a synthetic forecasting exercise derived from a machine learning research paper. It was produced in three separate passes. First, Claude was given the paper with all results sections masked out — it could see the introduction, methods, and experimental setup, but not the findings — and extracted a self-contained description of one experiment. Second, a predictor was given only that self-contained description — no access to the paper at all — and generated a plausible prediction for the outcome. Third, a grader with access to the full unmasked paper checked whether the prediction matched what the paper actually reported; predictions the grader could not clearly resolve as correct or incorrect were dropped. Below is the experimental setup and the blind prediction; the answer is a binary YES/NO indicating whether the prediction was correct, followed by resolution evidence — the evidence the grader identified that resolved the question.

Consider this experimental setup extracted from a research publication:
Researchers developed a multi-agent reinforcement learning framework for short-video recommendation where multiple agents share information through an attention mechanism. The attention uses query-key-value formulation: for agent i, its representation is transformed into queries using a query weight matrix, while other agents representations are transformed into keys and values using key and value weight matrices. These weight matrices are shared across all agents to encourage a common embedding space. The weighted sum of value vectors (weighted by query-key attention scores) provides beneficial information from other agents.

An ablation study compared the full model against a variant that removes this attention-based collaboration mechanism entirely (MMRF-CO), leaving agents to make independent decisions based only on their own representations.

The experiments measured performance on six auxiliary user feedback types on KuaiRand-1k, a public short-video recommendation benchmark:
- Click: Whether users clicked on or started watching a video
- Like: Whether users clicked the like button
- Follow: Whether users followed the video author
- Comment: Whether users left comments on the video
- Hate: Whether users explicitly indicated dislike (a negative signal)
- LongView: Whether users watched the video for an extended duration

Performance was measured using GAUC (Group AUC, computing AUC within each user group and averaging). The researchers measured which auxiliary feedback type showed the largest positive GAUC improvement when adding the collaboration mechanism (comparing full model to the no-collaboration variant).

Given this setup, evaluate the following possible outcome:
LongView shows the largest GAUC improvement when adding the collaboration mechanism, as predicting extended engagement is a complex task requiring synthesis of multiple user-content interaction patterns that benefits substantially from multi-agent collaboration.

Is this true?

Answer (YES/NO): NO